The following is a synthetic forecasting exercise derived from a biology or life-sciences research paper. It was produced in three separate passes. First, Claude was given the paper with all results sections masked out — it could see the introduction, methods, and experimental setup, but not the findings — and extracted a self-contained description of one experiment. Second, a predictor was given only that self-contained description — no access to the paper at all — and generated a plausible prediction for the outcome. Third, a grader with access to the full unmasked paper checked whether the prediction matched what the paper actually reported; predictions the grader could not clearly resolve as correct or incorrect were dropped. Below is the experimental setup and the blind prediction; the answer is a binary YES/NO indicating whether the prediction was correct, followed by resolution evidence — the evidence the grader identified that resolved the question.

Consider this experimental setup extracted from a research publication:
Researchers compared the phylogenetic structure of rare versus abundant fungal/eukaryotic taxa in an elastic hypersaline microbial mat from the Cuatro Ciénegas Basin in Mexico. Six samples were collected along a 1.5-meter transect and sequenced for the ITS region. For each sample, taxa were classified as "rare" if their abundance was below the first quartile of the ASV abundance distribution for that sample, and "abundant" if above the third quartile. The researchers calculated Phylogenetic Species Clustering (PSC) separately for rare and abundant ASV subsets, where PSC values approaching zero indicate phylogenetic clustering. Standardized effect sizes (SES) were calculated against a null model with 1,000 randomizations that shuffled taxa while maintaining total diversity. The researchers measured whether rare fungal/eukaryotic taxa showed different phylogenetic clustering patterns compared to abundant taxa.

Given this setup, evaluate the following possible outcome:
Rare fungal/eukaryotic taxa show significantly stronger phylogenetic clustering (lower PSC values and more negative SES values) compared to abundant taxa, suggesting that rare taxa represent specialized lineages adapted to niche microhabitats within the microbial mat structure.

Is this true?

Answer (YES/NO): NO